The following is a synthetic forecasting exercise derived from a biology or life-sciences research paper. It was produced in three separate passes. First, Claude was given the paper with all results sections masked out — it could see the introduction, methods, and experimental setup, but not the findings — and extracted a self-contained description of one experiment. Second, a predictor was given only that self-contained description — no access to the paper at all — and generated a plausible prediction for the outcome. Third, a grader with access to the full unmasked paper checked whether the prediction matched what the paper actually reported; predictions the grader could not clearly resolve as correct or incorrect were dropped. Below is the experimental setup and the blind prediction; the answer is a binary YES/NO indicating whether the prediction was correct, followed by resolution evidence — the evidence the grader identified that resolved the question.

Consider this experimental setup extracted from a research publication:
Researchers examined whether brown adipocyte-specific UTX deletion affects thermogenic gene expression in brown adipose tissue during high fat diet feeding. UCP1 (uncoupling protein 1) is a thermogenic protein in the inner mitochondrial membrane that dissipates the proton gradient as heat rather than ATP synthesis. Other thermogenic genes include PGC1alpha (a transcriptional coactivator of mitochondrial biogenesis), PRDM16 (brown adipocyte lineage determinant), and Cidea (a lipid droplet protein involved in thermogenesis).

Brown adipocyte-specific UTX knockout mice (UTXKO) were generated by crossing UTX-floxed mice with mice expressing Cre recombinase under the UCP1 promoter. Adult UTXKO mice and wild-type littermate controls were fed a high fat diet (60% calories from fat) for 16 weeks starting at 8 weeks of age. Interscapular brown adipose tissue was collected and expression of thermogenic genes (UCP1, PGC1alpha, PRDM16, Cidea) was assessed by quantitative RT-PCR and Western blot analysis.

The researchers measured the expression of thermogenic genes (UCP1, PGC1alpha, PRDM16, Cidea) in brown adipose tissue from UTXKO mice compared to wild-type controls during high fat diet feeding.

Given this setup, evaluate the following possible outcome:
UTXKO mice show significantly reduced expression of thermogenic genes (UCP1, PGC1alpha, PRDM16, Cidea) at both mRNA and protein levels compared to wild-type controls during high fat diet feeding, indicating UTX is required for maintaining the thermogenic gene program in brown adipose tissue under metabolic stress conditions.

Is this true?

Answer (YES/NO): YES